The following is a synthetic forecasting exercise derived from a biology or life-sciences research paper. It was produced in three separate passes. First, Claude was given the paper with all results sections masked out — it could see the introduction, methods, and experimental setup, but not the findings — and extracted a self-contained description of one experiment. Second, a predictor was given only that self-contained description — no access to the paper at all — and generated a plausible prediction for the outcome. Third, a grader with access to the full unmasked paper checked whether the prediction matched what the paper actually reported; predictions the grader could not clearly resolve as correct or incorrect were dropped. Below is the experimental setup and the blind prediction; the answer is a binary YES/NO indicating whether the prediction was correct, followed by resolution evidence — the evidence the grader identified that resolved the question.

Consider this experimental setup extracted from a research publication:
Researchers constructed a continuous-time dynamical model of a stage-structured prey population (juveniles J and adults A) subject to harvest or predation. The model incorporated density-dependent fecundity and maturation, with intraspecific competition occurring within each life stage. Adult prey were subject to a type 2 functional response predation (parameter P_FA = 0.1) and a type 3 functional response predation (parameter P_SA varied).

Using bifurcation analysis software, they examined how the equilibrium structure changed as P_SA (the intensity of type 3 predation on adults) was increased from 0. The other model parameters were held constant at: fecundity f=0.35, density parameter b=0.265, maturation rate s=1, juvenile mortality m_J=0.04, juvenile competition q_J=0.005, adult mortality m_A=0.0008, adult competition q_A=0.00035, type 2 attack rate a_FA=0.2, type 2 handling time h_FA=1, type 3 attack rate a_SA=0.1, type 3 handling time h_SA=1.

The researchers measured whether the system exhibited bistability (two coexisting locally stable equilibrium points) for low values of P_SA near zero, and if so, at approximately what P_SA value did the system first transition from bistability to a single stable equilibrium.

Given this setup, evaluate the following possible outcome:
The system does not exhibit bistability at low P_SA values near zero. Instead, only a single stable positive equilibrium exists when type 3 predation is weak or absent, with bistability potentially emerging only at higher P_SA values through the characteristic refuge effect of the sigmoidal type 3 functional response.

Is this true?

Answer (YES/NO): NO